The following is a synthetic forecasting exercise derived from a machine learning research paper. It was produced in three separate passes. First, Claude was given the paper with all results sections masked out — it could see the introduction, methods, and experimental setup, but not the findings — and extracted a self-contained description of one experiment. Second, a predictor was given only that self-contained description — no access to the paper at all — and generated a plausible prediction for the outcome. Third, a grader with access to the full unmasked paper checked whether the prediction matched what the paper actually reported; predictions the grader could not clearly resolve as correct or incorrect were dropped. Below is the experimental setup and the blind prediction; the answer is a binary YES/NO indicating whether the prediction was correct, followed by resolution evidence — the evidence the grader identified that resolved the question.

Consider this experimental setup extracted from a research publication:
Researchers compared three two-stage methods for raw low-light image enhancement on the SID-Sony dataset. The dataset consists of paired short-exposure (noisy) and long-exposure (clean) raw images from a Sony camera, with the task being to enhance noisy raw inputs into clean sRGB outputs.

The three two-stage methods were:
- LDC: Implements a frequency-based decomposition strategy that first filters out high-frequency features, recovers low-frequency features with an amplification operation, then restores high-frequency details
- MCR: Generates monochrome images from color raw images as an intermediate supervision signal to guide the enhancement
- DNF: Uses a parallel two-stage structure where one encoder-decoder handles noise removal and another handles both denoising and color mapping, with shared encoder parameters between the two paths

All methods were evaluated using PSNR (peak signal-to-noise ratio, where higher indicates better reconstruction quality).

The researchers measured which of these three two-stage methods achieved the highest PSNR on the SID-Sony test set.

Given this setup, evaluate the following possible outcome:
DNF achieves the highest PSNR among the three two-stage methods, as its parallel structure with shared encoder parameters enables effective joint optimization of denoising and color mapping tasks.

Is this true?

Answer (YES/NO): YES